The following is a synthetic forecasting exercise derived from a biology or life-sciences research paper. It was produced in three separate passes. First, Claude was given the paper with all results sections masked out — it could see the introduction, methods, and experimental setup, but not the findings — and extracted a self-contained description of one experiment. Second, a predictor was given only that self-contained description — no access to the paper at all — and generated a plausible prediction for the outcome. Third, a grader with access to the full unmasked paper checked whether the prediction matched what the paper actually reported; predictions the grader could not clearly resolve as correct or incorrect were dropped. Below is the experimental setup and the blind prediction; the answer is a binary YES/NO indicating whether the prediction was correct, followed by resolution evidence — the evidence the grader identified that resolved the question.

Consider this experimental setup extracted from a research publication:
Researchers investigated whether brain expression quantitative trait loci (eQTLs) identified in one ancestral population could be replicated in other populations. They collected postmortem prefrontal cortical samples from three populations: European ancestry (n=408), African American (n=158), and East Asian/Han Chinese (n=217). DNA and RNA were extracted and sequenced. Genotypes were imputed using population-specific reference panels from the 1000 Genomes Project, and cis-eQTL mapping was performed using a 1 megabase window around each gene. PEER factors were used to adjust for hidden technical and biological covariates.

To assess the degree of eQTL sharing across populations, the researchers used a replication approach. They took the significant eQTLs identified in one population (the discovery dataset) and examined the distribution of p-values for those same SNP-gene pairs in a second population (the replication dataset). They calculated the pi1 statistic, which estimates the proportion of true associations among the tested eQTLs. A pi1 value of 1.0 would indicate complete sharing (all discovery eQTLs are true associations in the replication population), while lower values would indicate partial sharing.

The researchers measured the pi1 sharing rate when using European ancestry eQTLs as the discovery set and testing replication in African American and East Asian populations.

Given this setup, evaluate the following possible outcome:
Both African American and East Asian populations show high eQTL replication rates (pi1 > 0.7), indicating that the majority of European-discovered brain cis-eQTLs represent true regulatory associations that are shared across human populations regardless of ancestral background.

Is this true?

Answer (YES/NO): YES